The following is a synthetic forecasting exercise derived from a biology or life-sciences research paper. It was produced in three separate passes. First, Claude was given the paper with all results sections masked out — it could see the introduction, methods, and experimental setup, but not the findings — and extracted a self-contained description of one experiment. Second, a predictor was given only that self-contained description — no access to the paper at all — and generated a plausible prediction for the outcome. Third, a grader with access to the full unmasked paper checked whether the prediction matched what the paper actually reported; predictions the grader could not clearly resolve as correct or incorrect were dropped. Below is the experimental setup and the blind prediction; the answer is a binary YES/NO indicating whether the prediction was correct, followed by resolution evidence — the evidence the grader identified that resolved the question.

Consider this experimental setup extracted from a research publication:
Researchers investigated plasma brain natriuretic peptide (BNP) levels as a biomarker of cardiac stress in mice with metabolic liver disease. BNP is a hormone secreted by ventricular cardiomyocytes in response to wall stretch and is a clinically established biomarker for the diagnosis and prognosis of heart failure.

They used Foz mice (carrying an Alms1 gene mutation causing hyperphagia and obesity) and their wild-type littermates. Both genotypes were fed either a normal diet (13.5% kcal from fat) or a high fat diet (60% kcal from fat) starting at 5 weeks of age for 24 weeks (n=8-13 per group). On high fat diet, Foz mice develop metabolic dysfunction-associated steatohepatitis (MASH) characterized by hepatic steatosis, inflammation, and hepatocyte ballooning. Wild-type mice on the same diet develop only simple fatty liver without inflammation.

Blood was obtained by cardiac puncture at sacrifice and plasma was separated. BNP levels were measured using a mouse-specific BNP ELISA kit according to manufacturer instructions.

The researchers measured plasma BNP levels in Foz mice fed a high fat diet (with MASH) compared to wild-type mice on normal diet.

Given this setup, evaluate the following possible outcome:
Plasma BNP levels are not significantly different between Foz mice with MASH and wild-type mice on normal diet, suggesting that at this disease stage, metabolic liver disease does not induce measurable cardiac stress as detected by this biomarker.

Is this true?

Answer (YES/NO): NO